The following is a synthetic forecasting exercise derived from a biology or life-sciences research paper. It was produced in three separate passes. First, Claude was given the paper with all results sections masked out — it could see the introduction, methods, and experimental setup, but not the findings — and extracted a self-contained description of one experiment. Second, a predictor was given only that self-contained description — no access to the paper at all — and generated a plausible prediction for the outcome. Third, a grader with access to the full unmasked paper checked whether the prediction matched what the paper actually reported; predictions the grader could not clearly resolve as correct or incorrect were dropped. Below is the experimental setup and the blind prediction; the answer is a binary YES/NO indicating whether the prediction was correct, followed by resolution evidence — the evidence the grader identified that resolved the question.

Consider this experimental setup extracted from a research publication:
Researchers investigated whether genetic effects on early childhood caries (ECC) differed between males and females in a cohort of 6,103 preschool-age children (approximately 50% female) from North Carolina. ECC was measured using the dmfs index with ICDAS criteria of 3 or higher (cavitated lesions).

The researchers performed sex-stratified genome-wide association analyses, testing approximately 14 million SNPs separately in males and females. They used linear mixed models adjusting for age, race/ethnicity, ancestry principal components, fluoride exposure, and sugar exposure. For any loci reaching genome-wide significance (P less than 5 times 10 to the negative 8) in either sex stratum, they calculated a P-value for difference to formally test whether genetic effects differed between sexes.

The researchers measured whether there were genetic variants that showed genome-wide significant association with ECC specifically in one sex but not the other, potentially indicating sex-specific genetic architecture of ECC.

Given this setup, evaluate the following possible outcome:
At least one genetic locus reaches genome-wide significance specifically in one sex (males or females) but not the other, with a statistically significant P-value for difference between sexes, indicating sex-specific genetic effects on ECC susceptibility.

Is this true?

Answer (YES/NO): YES